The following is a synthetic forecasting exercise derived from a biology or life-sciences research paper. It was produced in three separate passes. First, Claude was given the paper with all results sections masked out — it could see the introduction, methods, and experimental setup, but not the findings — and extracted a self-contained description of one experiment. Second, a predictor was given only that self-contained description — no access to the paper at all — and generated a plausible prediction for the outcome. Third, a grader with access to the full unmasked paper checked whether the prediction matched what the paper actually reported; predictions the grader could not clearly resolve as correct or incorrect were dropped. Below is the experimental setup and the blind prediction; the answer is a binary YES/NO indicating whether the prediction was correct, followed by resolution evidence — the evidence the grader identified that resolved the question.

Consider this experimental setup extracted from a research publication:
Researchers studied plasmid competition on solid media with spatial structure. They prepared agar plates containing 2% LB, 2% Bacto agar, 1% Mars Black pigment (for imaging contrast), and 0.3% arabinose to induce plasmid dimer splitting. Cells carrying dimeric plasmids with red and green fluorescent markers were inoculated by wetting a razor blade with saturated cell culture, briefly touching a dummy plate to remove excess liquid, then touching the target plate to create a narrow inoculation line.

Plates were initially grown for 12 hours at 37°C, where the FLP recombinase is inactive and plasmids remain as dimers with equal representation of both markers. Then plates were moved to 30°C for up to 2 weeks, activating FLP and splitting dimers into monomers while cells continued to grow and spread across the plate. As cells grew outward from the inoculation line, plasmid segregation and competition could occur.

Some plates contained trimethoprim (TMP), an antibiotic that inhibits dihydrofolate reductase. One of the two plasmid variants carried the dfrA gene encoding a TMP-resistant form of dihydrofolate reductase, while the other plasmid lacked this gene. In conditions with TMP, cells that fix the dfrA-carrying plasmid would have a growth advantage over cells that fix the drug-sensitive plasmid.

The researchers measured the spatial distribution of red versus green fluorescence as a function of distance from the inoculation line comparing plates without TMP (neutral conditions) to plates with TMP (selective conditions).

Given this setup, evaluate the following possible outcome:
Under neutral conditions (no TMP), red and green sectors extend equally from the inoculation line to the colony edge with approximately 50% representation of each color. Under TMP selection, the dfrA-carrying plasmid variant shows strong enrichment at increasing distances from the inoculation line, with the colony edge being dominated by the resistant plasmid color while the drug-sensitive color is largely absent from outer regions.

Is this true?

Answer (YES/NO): NO